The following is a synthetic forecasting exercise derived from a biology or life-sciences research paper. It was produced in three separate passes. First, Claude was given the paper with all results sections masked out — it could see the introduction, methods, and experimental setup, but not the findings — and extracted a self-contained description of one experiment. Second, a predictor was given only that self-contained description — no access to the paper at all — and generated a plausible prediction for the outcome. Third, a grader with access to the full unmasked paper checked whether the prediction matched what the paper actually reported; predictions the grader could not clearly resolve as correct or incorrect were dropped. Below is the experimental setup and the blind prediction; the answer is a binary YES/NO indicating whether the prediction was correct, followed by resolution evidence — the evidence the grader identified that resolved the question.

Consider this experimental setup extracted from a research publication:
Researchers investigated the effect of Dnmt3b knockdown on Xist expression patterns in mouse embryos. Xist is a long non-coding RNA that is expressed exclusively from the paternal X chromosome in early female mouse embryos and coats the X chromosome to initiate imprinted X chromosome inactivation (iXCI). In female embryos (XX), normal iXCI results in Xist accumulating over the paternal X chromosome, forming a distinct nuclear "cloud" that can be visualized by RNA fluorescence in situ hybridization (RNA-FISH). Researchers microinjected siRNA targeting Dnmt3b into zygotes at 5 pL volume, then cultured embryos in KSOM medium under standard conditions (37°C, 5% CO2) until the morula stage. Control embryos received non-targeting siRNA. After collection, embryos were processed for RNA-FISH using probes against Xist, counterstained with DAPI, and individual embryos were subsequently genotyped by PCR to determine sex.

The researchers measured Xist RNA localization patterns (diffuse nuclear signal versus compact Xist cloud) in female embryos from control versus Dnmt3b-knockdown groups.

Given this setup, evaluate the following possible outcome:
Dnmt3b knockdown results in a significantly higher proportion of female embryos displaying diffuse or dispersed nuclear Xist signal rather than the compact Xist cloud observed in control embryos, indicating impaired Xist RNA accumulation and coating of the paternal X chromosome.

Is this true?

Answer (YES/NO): NO